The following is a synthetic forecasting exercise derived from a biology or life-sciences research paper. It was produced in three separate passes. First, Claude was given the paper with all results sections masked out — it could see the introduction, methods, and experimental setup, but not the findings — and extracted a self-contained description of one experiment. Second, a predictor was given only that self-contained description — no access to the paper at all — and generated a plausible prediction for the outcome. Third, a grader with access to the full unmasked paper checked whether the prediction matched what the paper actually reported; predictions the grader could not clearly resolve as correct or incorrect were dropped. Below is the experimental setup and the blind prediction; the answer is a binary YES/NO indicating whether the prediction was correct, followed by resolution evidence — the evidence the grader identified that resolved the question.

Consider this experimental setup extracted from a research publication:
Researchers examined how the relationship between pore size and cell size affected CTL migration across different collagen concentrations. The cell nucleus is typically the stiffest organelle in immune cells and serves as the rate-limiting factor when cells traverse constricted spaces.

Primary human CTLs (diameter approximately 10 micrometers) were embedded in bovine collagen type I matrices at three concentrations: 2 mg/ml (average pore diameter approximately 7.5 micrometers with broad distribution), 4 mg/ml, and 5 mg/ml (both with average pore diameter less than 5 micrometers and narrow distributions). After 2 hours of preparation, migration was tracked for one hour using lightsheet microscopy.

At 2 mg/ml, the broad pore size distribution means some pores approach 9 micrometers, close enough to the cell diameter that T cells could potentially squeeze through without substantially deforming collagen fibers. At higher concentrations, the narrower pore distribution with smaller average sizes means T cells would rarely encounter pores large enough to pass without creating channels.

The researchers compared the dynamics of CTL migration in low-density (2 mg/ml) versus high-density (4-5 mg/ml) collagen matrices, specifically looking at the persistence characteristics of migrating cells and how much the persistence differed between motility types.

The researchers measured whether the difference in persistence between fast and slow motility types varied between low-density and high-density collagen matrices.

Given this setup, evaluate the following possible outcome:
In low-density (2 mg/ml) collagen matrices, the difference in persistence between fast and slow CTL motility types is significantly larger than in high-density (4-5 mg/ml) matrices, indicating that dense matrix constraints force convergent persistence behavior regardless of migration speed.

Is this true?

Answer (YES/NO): NO